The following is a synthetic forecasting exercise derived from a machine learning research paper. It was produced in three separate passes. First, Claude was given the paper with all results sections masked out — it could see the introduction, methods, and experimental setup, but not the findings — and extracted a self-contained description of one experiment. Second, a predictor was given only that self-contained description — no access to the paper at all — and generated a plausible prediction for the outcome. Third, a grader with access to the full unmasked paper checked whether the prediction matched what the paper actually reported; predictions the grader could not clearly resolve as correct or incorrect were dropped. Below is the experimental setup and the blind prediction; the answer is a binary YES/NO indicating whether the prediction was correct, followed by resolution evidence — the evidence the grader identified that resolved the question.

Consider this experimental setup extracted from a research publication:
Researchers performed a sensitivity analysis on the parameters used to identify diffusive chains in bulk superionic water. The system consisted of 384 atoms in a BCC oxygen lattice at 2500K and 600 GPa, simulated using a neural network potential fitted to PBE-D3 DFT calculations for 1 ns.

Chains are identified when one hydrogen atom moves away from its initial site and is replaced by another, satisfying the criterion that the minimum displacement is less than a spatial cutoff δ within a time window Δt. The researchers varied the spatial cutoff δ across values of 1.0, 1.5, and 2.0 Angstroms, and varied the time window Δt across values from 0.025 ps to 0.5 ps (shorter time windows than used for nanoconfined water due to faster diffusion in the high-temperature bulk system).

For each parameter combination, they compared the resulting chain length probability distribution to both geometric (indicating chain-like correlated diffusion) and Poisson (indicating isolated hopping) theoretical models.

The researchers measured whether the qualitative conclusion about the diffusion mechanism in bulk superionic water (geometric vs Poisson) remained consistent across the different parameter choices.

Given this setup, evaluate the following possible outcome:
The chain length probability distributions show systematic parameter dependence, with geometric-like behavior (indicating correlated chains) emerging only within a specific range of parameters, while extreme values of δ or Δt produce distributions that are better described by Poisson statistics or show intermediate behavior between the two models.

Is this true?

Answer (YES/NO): NO